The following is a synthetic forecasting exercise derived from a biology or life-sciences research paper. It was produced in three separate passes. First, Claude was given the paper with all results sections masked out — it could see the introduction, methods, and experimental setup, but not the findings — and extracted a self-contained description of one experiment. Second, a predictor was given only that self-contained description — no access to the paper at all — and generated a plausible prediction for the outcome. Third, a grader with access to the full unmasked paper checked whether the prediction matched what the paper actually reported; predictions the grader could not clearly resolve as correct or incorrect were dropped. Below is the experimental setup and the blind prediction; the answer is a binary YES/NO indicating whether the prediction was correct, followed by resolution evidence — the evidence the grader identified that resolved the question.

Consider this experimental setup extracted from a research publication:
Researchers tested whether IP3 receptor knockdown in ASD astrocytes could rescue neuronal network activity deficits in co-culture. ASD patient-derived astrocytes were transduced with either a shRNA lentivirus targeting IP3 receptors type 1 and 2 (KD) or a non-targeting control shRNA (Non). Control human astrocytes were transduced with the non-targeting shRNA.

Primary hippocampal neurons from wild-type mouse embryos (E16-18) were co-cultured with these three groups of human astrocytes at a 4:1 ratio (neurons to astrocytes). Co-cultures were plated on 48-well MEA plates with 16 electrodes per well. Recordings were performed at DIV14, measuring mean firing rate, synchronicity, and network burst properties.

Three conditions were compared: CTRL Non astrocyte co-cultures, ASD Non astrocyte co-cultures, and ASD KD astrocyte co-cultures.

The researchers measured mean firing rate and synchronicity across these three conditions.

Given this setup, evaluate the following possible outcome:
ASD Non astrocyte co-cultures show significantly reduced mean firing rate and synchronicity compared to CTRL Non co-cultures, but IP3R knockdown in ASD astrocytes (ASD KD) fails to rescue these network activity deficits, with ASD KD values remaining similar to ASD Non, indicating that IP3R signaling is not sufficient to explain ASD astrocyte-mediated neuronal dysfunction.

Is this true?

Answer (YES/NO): NO